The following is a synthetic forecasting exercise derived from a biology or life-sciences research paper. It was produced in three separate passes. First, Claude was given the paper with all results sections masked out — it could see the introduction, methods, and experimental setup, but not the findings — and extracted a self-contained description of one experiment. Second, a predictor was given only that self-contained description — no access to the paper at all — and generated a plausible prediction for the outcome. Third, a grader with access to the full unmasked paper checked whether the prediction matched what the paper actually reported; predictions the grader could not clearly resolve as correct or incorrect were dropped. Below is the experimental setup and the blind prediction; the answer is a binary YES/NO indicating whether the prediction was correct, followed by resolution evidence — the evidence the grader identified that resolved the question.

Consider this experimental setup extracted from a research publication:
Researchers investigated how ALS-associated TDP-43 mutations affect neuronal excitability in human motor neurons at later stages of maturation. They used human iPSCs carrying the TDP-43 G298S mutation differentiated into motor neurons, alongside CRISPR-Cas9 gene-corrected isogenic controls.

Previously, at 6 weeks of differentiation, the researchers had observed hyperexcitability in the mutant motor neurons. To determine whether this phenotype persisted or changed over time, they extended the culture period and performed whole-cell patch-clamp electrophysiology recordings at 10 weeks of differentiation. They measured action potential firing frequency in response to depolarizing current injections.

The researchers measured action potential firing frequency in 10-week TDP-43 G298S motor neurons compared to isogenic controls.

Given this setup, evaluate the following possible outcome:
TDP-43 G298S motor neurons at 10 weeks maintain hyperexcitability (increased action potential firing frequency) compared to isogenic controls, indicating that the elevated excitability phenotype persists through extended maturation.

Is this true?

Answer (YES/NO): NO